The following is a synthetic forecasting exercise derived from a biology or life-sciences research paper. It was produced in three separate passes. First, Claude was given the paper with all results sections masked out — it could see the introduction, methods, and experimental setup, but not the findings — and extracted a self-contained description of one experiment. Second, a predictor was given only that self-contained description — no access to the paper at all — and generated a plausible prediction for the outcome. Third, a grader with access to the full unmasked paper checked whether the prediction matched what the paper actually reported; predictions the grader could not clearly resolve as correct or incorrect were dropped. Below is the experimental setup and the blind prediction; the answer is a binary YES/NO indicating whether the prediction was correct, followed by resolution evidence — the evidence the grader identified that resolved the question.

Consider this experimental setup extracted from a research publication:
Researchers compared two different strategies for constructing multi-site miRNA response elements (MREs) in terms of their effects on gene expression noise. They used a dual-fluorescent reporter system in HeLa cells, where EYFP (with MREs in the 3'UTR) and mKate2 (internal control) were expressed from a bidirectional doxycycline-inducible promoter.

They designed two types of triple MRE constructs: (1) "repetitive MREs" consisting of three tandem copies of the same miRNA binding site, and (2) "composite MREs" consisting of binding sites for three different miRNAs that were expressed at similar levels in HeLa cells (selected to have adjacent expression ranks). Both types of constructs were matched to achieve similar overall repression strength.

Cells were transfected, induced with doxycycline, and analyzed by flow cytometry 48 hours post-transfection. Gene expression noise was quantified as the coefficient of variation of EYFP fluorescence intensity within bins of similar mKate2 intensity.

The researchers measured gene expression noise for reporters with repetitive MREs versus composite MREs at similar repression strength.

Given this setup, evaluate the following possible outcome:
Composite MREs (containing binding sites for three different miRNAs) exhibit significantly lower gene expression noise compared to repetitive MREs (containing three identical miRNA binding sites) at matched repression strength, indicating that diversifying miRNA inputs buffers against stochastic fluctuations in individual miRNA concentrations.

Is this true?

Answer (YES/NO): YES